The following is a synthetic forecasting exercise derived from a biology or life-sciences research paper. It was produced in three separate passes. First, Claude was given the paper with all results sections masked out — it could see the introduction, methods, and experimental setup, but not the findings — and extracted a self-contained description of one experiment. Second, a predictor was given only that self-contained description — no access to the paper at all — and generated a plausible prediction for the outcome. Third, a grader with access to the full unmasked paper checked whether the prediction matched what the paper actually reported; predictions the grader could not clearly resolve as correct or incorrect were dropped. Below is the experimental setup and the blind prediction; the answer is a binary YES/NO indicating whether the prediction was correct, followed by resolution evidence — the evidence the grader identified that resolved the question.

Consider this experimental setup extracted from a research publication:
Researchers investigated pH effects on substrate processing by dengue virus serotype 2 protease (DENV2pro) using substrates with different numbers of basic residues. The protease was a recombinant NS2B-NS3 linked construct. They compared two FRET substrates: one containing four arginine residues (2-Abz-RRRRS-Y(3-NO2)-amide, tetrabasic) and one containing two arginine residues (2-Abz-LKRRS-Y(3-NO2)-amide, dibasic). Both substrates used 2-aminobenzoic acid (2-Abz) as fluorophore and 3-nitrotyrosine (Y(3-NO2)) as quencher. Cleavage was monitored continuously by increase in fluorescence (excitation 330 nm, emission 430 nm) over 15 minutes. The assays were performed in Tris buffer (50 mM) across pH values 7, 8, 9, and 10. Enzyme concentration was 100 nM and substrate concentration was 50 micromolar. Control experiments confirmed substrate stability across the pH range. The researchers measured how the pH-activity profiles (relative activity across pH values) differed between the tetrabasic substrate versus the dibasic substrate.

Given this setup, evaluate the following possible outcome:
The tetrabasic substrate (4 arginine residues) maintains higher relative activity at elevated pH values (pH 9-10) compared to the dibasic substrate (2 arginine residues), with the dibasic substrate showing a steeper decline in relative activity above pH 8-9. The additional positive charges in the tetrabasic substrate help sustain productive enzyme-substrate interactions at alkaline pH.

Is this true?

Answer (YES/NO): NO